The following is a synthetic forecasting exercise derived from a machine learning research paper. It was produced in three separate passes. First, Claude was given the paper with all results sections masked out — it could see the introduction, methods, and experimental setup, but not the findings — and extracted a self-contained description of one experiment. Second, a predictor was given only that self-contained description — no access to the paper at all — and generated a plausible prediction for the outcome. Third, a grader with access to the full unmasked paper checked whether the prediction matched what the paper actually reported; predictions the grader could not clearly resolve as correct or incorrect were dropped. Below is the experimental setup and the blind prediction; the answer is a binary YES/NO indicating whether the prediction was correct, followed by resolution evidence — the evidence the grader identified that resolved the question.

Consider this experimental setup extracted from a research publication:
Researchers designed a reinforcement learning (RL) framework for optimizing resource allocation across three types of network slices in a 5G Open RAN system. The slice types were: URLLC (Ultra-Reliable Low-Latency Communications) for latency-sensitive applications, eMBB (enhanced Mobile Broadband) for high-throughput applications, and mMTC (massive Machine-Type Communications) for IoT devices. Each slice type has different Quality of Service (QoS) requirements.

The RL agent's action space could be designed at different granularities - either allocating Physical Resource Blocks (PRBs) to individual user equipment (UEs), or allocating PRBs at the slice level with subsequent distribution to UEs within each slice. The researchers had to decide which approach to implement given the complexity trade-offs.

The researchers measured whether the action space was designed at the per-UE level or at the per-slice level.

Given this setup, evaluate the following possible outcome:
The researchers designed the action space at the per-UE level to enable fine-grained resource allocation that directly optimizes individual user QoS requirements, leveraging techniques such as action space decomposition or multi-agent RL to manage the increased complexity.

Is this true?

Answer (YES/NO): NO